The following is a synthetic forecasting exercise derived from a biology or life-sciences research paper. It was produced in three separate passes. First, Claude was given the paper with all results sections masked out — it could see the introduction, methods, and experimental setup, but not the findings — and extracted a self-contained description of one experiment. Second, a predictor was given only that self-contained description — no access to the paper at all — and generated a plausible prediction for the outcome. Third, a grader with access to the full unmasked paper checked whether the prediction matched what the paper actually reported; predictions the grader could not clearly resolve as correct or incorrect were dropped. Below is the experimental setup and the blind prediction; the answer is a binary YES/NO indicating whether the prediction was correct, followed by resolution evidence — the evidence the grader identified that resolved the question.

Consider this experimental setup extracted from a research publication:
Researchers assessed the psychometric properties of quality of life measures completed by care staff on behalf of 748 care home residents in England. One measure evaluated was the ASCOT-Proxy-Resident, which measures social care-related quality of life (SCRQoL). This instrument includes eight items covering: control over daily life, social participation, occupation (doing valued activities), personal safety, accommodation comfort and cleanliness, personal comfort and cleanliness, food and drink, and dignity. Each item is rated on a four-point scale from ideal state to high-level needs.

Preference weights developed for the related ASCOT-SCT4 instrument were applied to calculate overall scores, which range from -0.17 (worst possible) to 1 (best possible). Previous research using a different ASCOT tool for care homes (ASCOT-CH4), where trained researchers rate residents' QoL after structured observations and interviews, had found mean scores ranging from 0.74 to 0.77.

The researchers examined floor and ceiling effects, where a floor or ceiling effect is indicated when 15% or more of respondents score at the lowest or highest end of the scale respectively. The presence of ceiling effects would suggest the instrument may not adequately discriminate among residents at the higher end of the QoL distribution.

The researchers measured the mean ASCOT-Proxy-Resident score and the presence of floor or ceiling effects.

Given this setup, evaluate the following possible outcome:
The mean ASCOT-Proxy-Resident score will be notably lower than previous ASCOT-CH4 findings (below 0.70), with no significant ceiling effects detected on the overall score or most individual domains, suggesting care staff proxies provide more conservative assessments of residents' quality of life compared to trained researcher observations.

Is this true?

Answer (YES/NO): NO